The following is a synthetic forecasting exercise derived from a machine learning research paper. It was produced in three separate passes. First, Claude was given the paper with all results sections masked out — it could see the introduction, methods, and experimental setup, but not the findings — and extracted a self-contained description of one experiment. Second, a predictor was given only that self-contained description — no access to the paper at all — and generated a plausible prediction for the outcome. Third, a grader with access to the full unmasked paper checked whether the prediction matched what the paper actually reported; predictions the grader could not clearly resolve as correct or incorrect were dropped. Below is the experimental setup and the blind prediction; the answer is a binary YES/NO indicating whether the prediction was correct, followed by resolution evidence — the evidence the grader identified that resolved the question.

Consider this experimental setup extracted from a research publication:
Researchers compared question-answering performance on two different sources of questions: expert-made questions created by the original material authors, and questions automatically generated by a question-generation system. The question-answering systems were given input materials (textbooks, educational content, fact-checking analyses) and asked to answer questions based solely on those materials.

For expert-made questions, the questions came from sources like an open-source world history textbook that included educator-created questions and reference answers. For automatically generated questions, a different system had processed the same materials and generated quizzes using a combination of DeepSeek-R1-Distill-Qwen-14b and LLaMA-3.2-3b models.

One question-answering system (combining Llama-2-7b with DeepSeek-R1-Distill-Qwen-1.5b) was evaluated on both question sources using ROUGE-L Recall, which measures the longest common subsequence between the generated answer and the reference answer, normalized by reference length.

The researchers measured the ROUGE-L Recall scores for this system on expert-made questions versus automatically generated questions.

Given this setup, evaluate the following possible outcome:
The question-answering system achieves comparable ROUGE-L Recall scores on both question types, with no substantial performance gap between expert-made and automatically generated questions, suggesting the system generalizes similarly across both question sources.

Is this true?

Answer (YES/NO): NO